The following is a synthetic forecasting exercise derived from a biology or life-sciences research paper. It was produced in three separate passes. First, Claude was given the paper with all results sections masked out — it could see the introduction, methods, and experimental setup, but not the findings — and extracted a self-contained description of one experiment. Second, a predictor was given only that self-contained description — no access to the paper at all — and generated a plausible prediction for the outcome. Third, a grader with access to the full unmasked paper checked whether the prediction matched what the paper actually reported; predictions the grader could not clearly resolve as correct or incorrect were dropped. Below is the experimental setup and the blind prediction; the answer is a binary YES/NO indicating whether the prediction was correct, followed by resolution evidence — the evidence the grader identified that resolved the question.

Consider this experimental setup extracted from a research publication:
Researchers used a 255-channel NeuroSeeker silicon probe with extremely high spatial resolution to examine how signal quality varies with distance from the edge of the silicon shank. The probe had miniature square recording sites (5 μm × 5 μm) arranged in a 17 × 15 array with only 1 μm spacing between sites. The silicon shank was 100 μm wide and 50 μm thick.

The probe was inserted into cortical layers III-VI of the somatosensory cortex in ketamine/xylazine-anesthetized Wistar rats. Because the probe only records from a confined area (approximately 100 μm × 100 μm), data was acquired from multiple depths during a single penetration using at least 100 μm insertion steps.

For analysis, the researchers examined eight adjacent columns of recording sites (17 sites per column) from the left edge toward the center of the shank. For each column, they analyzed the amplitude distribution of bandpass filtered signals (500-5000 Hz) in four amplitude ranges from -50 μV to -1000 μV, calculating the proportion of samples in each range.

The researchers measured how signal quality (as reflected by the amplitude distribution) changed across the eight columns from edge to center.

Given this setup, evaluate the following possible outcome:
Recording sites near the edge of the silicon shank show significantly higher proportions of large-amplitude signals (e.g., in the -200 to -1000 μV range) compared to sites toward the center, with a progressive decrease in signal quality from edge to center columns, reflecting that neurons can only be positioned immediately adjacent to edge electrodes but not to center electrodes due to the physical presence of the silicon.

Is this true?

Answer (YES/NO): NO